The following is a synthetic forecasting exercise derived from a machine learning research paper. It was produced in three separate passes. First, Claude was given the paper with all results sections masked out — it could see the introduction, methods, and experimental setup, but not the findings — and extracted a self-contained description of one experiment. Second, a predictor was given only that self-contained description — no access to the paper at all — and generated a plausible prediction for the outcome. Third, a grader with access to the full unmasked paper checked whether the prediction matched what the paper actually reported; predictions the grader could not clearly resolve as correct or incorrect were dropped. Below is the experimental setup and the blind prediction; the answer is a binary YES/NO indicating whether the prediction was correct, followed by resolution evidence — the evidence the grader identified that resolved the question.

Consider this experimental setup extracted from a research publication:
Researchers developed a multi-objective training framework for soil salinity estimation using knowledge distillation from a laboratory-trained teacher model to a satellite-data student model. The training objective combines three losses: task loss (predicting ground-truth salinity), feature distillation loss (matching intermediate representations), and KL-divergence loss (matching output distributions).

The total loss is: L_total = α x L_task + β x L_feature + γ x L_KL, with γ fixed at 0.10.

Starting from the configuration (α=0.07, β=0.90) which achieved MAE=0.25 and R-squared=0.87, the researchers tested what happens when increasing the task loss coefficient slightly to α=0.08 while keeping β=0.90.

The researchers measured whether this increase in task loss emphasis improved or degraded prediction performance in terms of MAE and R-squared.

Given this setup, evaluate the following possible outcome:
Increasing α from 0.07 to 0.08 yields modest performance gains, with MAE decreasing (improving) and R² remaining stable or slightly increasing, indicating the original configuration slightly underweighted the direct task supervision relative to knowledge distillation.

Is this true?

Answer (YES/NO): NO